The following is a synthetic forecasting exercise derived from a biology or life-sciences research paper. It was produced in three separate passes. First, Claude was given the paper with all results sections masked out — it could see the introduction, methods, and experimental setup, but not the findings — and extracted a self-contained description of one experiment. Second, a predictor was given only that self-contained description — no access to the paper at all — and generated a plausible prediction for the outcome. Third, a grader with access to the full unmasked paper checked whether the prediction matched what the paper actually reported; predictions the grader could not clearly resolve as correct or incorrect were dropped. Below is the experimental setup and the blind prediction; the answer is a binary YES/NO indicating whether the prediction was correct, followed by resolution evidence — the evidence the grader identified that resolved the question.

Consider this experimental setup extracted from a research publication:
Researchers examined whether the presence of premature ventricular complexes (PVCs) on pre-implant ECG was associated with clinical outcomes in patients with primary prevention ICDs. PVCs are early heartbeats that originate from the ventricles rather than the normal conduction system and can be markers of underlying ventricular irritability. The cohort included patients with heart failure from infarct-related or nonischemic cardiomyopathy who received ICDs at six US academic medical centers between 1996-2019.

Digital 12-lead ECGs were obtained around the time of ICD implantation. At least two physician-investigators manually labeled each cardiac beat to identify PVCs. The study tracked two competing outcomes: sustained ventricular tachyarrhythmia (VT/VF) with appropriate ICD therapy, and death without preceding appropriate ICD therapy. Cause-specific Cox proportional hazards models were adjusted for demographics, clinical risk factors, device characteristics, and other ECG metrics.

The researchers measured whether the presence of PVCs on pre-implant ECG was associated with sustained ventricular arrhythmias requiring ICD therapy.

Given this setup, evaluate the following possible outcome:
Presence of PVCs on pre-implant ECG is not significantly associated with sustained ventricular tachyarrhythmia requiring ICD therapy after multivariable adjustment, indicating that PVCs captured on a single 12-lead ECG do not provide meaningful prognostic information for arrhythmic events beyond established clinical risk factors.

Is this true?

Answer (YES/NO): NO